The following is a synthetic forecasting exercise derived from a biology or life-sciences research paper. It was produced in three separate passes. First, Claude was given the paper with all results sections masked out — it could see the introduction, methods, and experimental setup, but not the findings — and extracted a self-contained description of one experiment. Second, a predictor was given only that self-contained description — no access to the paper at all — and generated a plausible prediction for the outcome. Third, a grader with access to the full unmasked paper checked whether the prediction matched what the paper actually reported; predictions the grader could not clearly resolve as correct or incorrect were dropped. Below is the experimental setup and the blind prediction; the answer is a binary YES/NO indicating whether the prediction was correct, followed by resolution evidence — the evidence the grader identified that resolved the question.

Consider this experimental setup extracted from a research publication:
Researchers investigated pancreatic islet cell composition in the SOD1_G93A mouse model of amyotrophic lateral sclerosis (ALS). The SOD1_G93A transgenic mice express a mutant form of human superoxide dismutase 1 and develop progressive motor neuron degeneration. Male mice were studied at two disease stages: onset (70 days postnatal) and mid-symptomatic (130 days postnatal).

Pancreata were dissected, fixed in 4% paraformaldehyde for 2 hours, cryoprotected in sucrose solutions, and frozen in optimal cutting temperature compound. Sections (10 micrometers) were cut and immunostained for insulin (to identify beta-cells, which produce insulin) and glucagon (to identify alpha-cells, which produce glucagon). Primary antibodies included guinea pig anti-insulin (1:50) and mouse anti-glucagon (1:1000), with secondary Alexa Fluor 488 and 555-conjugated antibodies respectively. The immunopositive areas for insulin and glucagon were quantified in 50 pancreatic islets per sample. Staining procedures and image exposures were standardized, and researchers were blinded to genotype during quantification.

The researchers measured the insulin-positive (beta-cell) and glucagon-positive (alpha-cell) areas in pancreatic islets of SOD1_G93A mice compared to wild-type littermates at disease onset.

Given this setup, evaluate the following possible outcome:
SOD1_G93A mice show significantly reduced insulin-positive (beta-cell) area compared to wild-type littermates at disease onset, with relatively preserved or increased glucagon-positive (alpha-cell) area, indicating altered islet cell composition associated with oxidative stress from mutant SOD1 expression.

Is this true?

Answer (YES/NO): NO